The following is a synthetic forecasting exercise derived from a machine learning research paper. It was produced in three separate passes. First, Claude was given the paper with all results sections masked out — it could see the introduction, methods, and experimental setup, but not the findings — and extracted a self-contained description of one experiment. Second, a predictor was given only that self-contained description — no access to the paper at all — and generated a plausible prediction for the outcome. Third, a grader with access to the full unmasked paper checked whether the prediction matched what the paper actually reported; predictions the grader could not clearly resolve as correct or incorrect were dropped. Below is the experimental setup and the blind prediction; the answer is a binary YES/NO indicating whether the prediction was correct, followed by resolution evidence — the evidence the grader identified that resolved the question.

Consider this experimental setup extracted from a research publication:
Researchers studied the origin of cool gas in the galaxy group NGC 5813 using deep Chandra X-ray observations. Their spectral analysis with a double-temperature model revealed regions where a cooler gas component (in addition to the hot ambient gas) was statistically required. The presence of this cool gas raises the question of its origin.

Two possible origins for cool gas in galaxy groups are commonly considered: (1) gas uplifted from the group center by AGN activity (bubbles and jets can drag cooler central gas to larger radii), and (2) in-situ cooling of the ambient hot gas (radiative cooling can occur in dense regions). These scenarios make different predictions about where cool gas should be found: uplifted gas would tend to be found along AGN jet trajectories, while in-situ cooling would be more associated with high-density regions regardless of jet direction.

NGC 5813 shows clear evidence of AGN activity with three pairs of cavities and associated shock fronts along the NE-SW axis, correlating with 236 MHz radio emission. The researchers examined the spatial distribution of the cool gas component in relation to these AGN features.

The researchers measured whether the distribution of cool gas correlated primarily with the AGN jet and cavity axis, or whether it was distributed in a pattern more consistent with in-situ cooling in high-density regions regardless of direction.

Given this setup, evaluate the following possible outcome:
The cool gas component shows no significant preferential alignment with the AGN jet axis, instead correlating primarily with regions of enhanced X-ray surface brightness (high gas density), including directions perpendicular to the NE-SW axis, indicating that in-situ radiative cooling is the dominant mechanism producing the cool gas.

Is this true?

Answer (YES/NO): NO